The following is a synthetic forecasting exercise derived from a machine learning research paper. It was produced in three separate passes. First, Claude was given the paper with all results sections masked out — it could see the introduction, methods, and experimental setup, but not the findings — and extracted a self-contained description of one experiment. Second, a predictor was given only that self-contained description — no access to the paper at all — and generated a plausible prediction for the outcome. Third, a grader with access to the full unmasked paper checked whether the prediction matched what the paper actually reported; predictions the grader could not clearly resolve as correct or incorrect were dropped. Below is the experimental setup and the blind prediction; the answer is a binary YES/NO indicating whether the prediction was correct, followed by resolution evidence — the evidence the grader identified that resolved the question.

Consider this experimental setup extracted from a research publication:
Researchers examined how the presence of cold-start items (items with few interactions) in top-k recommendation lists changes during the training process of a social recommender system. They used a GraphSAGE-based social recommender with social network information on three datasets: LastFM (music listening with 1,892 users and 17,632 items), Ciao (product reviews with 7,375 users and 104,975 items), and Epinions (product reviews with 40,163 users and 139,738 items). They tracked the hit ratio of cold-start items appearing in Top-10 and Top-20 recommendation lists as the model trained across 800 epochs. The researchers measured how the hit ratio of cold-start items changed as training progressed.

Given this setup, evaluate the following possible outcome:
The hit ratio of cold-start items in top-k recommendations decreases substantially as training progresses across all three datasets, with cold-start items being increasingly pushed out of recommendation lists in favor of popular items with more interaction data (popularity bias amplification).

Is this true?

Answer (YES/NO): YES